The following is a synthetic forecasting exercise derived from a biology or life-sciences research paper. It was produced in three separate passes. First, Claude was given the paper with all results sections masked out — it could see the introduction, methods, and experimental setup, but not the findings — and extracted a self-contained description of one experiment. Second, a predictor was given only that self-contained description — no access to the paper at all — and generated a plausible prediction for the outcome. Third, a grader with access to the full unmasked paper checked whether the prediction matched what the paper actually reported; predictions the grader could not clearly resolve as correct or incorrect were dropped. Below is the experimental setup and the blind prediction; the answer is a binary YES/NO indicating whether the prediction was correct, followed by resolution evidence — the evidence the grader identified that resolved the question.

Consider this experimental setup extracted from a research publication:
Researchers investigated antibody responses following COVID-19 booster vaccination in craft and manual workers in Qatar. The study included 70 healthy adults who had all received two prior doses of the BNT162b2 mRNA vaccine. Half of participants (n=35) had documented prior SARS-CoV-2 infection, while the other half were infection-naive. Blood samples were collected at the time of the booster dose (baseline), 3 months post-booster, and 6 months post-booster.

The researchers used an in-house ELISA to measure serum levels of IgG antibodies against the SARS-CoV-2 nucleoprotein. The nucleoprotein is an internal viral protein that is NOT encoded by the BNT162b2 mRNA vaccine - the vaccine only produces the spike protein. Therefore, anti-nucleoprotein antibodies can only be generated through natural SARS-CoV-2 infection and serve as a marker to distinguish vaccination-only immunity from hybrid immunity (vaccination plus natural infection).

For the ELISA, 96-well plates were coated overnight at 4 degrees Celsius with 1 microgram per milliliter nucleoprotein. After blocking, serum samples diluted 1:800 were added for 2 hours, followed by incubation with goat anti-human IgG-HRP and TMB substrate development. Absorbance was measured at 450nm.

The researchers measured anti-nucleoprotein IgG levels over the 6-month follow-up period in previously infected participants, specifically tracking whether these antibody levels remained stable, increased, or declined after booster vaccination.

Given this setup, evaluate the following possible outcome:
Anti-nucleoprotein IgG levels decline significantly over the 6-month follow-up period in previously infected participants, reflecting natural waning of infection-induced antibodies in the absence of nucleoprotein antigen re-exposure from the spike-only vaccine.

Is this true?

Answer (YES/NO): NO